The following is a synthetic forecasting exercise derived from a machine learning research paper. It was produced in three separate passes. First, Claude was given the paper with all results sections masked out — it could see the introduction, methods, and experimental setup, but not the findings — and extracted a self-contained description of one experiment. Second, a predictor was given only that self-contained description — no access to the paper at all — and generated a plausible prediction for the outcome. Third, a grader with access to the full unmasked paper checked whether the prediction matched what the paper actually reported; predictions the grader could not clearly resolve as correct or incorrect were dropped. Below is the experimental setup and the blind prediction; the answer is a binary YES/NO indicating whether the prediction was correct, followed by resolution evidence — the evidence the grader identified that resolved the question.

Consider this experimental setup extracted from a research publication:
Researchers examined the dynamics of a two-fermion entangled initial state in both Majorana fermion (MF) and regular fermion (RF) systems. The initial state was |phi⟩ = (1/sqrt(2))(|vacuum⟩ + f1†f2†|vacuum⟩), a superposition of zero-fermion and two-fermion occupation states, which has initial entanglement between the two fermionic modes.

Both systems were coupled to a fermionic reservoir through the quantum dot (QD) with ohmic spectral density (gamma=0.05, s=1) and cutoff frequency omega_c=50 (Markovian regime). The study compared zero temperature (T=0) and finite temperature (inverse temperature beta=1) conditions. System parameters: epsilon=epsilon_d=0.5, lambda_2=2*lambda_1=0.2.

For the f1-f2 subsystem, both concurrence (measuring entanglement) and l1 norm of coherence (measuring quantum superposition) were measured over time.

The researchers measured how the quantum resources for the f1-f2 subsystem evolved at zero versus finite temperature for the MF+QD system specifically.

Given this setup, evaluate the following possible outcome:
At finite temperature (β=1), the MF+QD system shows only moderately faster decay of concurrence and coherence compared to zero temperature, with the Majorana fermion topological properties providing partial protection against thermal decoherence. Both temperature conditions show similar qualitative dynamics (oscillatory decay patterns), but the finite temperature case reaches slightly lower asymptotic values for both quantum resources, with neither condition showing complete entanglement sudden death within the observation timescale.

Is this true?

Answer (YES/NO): NO